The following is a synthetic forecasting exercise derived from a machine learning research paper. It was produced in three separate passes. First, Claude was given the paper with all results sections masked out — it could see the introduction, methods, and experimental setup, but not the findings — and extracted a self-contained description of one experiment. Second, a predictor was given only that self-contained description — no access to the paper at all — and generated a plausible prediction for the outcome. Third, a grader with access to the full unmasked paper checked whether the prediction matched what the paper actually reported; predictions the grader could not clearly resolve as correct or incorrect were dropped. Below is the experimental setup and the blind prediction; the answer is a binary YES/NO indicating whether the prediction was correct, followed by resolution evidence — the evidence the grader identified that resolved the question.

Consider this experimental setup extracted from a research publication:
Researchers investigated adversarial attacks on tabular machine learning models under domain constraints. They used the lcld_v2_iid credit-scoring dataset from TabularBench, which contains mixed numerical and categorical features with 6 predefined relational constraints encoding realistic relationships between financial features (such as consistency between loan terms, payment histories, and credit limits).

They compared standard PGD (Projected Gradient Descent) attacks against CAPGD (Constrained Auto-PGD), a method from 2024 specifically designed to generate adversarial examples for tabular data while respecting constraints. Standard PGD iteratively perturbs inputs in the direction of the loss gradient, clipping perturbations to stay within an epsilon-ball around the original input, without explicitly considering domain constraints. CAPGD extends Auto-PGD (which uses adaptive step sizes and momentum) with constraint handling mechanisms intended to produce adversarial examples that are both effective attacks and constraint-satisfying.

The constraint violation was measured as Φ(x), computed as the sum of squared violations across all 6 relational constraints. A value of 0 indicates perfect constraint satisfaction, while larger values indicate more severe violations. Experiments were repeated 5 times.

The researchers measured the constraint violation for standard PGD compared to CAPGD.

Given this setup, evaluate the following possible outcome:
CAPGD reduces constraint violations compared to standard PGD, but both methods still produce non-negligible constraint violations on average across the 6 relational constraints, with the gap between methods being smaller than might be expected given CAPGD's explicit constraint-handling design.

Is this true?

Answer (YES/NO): NO